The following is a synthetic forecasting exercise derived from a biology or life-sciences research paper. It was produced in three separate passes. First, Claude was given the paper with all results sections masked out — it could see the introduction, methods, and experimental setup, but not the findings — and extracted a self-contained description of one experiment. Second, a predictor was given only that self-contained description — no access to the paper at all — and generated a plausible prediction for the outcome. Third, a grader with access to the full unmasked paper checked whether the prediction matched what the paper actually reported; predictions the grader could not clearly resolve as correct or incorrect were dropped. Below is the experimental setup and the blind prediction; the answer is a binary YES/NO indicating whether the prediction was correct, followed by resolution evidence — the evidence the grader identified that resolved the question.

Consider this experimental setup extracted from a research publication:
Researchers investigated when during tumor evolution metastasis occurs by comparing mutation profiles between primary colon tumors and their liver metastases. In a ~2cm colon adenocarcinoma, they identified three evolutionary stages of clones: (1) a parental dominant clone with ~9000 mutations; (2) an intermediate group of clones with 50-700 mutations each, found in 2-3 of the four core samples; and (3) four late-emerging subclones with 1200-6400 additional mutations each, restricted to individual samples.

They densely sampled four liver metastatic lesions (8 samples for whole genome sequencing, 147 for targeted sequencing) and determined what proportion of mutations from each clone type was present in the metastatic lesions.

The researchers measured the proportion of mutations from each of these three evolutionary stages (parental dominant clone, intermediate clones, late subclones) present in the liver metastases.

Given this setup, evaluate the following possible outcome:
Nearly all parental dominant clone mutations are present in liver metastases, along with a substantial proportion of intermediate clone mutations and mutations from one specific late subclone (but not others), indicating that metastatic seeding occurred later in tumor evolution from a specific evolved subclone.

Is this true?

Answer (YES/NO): NO